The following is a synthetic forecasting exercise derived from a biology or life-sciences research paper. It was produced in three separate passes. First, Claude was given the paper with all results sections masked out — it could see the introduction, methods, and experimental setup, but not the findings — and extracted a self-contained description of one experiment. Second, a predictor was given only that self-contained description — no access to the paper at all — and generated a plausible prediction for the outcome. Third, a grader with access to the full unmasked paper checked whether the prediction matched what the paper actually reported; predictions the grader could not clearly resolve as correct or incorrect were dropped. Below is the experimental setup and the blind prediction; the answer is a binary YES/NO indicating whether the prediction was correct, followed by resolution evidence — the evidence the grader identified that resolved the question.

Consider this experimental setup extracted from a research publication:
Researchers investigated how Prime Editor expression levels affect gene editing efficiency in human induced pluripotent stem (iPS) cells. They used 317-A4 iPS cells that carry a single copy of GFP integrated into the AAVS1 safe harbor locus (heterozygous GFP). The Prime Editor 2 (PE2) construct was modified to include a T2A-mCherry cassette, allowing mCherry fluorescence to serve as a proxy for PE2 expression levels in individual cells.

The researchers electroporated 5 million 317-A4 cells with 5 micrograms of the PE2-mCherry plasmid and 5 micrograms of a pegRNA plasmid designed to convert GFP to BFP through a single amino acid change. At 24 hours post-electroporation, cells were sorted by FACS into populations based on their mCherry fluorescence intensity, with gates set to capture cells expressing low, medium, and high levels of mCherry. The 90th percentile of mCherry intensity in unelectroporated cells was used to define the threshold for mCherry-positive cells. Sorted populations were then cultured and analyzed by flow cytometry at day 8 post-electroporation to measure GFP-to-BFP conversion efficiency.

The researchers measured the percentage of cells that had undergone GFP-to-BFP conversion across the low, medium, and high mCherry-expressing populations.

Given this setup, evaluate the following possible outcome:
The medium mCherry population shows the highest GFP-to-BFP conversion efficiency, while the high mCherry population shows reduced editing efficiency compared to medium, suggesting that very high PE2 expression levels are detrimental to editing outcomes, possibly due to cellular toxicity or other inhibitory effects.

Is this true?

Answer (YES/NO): NO